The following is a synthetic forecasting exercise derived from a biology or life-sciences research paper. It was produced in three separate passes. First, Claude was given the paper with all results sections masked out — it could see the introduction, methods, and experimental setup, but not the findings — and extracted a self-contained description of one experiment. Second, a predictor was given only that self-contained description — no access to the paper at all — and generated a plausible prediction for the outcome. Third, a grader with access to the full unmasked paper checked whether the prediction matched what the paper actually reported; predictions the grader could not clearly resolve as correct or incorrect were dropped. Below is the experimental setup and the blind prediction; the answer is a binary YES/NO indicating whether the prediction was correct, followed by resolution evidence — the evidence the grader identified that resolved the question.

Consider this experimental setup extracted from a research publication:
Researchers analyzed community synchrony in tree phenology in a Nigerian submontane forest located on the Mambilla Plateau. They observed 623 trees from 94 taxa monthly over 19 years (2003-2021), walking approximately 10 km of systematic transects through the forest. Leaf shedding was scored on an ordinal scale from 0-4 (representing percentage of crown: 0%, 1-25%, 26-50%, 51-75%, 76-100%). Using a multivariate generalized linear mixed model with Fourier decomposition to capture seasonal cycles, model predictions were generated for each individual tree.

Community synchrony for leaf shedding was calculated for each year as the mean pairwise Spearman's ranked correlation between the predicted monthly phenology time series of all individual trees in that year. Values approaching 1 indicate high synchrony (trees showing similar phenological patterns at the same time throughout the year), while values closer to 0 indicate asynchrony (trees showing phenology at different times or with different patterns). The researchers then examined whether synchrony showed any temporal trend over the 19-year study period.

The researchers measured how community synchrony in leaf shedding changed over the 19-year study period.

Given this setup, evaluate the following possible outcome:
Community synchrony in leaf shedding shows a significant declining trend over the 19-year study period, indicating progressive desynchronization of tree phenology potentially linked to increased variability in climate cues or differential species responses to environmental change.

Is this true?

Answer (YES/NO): YES